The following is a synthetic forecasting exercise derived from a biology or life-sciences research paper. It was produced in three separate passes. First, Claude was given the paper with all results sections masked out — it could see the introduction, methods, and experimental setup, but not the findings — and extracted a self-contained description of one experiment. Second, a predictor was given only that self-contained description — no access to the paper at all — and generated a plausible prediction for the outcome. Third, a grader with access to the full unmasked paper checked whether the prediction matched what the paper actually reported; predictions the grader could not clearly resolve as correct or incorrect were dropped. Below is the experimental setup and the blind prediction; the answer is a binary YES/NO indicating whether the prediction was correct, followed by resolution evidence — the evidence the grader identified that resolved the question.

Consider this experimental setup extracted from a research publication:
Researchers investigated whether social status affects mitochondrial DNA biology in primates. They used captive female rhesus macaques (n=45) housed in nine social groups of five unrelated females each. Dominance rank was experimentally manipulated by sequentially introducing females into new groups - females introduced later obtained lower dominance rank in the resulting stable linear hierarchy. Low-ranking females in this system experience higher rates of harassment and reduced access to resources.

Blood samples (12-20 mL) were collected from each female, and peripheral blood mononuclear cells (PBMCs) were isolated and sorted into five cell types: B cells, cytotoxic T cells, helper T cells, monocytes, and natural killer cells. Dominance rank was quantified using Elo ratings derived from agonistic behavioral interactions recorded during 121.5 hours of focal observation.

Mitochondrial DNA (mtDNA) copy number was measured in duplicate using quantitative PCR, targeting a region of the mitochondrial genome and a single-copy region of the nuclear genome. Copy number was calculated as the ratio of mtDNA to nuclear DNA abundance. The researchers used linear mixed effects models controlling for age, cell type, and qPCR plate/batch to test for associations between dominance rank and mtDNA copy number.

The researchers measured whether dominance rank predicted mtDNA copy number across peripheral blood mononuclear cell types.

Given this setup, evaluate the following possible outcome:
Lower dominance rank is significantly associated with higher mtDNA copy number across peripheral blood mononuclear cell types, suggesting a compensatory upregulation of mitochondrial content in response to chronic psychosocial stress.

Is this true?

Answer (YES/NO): NO